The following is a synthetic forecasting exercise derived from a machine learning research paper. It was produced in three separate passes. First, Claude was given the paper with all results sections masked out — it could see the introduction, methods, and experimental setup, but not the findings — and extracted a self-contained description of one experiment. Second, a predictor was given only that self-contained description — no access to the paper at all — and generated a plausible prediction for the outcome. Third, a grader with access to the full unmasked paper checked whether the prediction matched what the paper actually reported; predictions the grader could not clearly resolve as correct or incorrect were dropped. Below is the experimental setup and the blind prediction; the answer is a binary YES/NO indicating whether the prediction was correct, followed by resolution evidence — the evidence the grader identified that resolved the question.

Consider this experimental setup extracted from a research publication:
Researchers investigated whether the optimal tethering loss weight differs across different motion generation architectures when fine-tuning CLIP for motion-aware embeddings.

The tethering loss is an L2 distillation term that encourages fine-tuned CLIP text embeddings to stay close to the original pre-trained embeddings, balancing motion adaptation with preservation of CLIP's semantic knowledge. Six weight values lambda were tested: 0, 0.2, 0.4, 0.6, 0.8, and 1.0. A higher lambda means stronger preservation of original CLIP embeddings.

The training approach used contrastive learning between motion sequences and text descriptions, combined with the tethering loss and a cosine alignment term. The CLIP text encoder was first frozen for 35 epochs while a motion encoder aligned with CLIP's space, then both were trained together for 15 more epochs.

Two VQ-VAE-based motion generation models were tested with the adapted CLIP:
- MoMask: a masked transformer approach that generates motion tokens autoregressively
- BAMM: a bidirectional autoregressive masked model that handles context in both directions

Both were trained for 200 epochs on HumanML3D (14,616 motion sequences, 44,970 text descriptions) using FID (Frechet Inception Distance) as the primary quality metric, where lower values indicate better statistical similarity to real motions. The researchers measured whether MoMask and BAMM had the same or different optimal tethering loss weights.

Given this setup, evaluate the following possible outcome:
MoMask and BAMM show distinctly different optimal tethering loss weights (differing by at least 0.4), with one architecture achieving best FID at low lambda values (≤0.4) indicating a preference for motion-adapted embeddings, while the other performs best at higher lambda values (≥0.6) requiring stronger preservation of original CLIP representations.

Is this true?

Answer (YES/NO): NO